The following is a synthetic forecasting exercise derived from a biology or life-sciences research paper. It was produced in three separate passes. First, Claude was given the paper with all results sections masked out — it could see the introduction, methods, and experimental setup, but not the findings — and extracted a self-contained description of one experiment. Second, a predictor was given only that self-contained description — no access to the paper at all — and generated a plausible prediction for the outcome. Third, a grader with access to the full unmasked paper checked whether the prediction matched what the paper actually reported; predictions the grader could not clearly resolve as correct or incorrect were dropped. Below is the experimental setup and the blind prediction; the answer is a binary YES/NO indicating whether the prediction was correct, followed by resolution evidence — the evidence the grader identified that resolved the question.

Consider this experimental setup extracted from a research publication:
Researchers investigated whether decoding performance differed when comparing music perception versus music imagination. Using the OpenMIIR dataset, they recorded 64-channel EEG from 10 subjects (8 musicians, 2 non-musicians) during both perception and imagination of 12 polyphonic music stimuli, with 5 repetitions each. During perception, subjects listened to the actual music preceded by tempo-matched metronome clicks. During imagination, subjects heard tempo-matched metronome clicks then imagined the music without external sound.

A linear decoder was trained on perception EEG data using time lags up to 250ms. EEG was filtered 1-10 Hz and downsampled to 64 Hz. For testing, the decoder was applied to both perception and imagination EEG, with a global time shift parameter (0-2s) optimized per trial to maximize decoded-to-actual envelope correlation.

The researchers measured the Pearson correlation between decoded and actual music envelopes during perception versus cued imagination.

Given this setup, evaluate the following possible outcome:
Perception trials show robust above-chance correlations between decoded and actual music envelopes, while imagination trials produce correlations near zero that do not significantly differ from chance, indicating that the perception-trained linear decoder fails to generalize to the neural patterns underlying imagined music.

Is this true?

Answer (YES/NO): NO